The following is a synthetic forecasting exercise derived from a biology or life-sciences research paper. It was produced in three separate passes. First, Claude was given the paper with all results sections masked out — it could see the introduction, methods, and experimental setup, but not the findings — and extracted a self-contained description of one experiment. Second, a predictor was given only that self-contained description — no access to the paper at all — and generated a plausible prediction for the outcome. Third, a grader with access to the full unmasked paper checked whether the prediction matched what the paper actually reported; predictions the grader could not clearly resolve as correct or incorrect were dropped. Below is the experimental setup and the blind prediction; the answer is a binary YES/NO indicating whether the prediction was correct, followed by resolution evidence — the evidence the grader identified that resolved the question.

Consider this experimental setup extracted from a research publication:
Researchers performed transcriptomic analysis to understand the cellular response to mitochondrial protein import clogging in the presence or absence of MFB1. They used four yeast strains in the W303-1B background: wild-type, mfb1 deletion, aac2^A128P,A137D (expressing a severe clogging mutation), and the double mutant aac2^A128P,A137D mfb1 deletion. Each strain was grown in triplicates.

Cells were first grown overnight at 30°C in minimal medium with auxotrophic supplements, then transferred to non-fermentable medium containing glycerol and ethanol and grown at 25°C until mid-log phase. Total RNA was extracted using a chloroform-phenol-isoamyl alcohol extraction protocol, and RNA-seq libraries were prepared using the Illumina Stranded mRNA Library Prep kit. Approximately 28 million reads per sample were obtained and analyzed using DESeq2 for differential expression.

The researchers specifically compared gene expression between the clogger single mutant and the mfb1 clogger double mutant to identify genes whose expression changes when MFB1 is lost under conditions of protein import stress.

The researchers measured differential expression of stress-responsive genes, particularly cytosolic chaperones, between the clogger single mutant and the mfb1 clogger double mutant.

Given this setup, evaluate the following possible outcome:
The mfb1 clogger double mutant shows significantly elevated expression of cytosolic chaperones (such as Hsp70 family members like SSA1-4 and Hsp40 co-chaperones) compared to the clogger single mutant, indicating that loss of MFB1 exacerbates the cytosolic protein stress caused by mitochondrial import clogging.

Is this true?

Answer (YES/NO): YES